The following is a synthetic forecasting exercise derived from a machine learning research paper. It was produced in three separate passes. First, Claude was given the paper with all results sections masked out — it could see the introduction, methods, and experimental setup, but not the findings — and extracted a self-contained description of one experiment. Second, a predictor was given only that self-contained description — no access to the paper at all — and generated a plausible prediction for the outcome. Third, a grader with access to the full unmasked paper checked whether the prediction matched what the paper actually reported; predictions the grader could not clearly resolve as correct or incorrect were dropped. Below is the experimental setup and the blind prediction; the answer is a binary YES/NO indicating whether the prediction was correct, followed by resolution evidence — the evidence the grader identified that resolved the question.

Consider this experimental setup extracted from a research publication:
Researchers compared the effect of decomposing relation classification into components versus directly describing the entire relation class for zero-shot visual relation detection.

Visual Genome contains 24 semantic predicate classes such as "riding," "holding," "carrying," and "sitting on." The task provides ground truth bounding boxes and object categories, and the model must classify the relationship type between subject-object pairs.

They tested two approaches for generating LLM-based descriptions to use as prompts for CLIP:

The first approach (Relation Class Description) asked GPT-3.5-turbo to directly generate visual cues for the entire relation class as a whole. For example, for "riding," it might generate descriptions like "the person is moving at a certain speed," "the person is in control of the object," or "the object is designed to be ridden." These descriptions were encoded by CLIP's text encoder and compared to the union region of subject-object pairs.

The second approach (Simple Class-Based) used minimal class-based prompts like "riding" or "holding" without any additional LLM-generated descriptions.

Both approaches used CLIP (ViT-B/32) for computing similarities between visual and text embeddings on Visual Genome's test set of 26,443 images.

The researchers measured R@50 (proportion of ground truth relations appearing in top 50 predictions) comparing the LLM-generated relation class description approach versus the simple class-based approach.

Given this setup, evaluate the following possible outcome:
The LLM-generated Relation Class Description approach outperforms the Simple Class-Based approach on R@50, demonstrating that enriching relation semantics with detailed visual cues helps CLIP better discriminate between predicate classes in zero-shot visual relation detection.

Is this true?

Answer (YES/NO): NO